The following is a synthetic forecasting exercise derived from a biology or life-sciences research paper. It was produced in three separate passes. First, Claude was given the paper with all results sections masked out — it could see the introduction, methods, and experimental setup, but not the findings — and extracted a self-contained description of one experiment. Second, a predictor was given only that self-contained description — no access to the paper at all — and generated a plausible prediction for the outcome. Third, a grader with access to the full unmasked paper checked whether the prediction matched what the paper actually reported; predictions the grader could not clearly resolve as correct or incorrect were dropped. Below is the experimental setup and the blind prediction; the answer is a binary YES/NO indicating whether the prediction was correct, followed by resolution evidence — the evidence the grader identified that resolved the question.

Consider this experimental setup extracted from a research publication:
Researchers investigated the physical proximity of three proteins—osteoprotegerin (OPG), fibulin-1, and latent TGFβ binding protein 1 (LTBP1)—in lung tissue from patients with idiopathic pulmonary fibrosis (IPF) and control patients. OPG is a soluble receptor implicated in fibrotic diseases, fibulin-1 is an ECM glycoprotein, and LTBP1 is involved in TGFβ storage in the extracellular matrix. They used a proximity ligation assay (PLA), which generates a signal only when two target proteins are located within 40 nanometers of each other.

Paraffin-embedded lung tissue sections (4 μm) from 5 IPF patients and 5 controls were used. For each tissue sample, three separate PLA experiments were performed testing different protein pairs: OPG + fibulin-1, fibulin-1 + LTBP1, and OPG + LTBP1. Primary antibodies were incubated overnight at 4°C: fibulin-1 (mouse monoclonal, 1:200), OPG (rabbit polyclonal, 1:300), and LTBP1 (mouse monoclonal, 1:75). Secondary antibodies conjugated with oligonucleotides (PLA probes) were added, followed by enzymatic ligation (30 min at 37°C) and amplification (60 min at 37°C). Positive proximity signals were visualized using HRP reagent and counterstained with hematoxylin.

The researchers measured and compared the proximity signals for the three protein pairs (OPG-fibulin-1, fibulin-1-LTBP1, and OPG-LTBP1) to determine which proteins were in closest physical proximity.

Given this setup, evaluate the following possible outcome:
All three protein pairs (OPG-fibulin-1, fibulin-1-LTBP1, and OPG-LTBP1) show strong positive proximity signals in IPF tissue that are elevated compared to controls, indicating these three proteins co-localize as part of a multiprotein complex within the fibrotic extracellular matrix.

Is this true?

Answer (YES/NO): NO